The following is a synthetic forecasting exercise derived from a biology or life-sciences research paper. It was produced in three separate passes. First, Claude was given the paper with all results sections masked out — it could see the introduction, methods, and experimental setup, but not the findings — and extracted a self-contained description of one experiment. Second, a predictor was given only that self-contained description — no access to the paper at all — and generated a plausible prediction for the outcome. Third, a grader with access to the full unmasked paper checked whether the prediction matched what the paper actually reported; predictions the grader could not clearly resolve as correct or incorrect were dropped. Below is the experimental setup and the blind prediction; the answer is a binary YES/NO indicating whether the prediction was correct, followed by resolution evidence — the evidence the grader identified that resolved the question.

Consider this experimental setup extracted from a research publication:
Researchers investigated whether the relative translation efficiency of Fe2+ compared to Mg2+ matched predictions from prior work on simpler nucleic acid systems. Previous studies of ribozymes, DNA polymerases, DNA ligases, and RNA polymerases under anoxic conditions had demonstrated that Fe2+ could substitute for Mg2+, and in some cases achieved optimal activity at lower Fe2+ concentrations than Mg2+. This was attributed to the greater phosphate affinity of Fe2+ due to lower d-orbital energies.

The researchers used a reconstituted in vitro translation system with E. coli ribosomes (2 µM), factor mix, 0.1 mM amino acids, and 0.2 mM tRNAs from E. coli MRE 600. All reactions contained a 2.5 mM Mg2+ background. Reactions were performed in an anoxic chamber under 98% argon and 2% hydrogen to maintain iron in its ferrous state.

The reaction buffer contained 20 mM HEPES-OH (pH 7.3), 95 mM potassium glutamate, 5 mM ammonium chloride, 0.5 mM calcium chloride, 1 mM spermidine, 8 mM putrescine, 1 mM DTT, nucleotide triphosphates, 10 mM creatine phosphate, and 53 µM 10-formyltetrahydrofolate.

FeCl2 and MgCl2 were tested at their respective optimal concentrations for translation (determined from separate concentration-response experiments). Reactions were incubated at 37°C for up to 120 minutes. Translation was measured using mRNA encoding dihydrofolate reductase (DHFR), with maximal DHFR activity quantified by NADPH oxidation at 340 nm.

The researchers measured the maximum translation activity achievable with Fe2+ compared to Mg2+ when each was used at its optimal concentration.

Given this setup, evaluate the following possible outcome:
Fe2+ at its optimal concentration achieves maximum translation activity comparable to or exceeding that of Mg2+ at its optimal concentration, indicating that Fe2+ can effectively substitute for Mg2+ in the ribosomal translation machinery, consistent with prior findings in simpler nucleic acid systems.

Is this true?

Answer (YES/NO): NO